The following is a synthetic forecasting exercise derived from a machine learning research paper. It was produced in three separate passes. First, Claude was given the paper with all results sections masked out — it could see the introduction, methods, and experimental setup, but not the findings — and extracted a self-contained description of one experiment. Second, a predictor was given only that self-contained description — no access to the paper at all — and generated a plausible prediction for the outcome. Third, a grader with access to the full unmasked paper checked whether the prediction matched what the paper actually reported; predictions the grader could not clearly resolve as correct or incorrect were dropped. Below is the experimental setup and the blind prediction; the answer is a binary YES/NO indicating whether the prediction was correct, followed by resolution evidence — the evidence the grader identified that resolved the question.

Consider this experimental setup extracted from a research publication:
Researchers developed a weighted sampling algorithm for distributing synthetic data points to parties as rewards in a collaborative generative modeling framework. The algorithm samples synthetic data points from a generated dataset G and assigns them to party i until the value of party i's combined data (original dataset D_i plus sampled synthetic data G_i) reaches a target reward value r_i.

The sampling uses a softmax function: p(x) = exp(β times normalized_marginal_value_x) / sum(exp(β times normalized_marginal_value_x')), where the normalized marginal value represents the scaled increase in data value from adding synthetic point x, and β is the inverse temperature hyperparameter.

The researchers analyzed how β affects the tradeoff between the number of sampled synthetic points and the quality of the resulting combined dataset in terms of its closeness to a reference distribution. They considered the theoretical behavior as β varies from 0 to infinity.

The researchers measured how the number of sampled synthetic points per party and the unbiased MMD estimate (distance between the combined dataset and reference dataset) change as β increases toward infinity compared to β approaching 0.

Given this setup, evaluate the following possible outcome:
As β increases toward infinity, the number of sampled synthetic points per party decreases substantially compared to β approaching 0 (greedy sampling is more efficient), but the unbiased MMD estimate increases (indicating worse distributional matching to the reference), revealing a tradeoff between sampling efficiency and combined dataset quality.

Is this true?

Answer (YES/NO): NO